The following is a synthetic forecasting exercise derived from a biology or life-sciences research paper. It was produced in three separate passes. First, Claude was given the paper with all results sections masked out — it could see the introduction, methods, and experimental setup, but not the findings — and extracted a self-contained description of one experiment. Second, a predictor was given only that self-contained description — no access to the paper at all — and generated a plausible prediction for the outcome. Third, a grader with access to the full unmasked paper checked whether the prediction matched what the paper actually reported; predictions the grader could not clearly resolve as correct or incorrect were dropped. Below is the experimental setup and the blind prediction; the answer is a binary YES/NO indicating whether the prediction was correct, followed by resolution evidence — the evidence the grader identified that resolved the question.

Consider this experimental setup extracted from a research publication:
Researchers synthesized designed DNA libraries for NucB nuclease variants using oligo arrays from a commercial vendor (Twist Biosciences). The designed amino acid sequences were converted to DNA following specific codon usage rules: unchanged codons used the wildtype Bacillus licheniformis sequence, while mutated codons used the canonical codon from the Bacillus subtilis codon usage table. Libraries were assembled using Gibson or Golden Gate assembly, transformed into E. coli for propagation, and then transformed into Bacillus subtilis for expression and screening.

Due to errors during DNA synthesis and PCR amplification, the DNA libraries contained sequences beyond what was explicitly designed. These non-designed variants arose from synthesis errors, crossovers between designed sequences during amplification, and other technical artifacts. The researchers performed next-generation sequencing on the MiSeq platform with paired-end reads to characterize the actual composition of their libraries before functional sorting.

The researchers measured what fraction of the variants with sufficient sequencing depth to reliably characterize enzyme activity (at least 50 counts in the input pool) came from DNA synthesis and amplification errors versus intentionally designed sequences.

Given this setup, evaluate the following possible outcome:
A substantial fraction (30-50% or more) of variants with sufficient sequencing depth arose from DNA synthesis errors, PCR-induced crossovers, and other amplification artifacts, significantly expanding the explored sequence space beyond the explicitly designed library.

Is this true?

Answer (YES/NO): NO